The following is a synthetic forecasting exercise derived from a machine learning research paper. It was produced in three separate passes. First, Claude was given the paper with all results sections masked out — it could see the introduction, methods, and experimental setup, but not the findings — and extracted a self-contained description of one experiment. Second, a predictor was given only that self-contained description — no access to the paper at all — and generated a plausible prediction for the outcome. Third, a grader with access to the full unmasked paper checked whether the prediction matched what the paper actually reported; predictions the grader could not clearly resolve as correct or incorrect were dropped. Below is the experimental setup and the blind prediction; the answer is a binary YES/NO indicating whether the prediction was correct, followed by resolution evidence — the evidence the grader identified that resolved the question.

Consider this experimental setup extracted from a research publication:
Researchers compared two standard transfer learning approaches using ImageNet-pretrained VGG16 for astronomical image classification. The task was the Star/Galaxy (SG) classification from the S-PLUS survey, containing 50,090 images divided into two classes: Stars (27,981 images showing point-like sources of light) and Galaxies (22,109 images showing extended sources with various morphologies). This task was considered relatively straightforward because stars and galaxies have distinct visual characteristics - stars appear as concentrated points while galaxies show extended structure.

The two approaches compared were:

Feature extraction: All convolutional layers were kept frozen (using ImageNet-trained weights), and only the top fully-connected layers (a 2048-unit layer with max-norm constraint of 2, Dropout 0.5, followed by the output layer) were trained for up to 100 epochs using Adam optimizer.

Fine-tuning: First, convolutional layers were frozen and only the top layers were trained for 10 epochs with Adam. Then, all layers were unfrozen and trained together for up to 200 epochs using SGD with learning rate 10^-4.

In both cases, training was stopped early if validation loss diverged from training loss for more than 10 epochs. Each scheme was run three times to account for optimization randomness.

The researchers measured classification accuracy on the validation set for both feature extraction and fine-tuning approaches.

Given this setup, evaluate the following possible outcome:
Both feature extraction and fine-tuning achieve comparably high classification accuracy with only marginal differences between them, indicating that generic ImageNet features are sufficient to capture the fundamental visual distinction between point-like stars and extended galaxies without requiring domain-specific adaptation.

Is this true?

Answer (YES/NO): NO